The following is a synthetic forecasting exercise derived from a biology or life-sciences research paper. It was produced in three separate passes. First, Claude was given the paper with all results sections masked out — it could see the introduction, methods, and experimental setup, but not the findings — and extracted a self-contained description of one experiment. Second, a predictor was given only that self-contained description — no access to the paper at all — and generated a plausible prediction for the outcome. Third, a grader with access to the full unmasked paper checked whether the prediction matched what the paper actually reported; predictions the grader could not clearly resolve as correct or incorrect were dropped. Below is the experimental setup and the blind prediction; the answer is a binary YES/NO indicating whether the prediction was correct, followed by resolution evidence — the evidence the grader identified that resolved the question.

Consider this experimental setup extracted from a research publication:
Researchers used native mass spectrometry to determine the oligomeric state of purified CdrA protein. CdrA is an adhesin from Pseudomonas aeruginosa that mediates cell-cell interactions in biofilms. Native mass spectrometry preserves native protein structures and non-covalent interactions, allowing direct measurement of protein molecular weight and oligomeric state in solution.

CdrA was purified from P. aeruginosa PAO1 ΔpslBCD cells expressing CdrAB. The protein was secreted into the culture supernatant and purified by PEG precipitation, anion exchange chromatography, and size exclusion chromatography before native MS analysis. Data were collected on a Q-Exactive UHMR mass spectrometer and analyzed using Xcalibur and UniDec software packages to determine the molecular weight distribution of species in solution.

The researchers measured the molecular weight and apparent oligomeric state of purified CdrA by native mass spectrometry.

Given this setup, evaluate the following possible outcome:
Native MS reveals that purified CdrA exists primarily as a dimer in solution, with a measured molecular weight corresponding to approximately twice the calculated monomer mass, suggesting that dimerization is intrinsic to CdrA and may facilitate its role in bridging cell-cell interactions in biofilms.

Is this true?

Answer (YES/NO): NO